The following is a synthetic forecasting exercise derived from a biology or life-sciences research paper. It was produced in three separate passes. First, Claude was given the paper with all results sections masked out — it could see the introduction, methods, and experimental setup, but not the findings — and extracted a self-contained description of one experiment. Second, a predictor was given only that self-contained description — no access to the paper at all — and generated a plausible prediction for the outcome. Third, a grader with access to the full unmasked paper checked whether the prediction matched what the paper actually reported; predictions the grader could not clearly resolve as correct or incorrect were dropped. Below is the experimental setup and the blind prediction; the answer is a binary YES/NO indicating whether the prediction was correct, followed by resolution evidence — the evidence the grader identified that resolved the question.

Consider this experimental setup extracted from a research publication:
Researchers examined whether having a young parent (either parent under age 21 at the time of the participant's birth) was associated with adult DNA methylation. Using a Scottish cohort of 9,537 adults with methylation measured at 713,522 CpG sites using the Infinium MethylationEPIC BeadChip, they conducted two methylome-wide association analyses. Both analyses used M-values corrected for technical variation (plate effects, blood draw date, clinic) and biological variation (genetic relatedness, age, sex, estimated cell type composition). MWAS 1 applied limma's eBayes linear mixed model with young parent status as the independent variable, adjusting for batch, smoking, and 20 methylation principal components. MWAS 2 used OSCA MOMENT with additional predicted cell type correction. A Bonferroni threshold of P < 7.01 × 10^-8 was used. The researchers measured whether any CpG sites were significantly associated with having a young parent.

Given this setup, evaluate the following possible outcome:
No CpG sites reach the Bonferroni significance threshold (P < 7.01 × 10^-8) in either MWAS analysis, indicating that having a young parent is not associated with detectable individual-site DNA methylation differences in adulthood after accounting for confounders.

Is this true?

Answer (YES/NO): NO